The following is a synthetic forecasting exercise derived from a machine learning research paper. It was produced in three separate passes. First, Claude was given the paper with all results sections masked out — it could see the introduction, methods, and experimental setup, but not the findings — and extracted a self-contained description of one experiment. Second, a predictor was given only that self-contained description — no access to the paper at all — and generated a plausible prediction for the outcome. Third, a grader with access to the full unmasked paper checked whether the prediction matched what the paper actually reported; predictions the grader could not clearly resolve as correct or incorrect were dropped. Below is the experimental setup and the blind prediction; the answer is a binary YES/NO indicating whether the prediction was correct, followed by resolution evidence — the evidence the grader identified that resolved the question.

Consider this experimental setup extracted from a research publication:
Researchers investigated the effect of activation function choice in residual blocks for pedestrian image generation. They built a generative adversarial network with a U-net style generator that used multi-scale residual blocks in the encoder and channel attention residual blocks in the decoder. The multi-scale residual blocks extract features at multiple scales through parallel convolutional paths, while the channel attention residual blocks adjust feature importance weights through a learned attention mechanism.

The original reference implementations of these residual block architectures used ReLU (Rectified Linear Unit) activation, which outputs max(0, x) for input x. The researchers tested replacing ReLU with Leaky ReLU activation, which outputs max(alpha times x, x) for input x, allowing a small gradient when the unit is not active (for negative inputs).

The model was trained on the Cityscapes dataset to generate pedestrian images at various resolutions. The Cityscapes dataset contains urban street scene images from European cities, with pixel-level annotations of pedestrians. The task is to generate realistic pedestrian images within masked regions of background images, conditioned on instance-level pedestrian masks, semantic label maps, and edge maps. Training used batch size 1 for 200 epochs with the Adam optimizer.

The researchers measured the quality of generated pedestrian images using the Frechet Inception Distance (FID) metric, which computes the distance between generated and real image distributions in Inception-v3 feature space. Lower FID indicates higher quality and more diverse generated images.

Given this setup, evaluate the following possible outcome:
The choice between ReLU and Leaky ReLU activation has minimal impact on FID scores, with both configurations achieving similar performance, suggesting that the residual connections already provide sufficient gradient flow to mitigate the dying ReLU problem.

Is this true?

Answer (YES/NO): NO